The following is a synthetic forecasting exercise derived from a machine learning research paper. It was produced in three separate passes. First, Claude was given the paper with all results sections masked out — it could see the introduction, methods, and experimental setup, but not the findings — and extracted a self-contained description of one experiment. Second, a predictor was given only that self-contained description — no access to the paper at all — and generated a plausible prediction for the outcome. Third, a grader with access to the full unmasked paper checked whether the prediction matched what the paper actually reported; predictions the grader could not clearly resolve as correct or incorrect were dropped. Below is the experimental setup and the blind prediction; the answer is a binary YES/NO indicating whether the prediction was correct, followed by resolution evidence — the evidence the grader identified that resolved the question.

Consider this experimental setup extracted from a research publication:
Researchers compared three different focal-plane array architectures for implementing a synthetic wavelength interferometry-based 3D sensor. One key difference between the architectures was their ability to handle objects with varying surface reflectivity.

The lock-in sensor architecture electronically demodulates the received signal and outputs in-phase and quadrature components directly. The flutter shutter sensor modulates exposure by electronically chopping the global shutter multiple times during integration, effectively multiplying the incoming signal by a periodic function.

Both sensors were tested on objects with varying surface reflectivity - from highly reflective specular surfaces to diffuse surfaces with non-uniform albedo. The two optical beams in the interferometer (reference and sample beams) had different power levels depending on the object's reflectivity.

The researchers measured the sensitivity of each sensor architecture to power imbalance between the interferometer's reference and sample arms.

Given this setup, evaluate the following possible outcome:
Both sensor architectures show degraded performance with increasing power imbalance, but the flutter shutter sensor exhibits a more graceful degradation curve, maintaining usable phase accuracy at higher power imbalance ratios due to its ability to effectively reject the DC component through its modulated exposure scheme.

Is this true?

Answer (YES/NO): NO